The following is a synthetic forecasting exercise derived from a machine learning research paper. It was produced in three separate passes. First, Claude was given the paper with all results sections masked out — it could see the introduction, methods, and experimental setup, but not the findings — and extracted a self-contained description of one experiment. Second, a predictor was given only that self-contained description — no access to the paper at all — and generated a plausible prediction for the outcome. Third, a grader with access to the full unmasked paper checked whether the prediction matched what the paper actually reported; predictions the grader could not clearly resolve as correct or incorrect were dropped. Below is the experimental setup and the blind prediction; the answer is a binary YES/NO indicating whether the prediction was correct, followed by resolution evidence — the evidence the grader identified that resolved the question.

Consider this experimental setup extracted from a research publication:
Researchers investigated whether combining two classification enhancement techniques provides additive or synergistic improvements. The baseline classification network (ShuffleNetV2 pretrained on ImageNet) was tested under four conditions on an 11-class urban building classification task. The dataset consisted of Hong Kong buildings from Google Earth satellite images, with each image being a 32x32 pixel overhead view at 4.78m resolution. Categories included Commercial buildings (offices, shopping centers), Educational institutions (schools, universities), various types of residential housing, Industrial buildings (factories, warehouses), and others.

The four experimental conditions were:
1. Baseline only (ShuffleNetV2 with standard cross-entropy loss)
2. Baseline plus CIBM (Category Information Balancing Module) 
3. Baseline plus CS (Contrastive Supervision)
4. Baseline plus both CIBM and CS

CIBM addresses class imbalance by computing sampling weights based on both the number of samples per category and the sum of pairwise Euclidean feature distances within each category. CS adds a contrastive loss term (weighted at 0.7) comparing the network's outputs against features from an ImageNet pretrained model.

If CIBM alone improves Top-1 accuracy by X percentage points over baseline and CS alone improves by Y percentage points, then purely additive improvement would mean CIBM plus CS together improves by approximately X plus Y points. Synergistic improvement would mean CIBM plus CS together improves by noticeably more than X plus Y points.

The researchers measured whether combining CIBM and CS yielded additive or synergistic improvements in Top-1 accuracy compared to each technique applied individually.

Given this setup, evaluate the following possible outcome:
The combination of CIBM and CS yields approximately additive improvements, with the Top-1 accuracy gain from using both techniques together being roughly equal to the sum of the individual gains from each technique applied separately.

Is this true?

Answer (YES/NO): NO